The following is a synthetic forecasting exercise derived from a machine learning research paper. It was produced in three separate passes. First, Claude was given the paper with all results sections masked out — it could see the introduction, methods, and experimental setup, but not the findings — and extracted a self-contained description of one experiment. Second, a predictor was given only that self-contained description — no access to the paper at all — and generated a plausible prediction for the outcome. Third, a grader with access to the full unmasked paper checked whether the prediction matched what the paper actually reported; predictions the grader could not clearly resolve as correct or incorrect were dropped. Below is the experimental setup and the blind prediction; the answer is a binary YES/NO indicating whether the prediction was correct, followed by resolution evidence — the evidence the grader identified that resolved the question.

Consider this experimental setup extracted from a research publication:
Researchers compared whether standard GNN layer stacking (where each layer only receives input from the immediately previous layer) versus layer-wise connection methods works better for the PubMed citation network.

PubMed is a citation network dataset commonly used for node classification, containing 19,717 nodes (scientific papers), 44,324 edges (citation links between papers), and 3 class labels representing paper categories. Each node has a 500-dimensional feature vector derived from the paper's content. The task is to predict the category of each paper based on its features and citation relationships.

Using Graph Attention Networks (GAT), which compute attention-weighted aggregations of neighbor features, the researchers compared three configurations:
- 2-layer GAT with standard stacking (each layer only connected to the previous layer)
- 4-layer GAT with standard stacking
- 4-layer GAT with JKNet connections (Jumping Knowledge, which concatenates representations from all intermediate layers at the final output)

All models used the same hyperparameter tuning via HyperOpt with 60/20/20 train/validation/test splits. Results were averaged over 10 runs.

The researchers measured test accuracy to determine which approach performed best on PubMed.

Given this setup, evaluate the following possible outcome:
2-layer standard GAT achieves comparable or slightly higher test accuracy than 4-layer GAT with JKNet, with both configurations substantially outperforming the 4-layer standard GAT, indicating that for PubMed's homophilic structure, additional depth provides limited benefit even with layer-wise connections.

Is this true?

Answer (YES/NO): NO